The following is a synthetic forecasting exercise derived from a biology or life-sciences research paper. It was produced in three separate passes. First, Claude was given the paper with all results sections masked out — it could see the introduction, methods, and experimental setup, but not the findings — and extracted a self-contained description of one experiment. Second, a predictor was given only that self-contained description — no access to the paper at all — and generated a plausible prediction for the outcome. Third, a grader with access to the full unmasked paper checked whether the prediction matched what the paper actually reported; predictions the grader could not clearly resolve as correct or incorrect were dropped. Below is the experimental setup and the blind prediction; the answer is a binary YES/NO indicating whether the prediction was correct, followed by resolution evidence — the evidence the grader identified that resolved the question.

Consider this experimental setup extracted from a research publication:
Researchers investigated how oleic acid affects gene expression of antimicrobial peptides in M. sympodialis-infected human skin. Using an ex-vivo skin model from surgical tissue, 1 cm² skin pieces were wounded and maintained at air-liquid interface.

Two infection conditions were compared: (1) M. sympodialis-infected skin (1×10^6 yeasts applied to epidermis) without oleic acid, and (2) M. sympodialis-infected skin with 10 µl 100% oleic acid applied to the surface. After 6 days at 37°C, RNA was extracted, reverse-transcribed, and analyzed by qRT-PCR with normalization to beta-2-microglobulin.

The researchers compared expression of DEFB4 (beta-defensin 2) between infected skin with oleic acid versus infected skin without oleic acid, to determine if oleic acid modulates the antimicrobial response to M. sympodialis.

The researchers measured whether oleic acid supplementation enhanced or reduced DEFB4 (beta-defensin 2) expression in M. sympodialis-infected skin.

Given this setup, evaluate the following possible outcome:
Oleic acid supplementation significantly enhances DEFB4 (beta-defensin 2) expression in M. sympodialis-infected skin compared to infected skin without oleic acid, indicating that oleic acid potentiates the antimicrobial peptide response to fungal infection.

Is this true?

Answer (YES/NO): NO